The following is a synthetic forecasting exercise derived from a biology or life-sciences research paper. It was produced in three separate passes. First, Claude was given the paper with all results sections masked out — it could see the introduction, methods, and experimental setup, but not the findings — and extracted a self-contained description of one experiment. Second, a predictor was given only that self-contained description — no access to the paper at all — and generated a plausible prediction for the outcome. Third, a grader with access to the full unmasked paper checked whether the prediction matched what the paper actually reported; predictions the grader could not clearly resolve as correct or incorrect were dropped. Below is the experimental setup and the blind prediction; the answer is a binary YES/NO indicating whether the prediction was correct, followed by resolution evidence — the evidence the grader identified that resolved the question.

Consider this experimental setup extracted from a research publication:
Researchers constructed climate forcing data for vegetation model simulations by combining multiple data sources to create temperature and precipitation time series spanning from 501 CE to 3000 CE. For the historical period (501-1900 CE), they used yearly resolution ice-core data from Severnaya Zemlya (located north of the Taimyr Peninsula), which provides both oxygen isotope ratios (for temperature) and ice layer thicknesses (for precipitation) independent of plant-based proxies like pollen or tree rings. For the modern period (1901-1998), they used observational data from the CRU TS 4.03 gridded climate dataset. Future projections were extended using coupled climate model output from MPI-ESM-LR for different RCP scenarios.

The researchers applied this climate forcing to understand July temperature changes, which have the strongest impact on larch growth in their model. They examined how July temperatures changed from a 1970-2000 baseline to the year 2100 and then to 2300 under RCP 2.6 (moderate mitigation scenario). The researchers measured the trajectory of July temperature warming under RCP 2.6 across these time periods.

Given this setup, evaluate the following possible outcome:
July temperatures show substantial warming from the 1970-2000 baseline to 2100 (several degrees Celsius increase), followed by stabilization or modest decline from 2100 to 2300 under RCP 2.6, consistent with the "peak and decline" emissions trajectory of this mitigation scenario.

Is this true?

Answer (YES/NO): NO